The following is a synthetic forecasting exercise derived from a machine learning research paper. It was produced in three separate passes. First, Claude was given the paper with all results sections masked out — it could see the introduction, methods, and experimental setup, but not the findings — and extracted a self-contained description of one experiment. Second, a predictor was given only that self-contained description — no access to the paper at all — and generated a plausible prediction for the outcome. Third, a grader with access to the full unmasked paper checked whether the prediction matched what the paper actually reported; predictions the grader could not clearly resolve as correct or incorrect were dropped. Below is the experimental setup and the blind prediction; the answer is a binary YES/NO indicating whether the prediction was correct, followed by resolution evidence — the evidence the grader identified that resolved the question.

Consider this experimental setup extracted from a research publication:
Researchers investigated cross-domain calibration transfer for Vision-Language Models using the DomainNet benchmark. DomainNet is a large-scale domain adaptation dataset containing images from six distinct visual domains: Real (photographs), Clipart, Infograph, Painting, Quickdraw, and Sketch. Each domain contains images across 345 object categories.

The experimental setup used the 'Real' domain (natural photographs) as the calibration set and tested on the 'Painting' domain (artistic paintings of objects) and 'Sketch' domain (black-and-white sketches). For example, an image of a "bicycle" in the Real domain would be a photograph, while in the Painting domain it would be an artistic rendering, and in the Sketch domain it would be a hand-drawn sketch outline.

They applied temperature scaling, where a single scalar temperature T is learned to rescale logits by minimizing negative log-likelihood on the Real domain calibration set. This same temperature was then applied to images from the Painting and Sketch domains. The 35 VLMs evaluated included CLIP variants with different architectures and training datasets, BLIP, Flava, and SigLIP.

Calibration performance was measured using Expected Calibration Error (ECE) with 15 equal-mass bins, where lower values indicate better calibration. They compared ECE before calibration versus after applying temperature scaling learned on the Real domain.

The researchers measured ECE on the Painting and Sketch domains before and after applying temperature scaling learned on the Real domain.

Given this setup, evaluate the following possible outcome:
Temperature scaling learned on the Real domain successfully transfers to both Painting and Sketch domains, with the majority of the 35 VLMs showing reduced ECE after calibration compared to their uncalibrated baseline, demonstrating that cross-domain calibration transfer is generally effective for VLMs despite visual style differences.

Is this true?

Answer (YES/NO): YES